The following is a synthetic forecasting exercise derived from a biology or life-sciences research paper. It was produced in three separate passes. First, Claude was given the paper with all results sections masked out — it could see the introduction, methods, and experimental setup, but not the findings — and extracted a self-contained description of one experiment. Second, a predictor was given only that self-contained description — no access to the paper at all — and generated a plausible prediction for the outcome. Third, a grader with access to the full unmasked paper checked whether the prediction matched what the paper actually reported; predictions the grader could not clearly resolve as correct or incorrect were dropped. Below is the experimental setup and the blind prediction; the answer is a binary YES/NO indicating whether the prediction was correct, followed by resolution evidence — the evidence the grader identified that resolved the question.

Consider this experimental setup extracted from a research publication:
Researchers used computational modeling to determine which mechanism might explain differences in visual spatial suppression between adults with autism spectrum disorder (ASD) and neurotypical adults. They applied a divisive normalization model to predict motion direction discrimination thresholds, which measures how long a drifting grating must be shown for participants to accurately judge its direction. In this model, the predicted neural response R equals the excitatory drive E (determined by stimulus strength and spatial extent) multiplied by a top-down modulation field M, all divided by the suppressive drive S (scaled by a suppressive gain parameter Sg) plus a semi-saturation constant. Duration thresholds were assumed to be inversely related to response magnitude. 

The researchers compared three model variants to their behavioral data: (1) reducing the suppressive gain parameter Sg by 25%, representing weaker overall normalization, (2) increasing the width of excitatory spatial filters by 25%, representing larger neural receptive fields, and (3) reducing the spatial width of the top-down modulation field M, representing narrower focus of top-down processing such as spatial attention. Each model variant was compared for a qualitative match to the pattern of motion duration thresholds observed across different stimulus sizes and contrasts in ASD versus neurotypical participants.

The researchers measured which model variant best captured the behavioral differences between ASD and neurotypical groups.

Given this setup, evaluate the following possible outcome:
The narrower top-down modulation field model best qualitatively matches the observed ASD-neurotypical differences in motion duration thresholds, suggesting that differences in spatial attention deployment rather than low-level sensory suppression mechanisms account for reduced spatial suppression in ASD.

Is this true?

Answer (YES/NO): YES